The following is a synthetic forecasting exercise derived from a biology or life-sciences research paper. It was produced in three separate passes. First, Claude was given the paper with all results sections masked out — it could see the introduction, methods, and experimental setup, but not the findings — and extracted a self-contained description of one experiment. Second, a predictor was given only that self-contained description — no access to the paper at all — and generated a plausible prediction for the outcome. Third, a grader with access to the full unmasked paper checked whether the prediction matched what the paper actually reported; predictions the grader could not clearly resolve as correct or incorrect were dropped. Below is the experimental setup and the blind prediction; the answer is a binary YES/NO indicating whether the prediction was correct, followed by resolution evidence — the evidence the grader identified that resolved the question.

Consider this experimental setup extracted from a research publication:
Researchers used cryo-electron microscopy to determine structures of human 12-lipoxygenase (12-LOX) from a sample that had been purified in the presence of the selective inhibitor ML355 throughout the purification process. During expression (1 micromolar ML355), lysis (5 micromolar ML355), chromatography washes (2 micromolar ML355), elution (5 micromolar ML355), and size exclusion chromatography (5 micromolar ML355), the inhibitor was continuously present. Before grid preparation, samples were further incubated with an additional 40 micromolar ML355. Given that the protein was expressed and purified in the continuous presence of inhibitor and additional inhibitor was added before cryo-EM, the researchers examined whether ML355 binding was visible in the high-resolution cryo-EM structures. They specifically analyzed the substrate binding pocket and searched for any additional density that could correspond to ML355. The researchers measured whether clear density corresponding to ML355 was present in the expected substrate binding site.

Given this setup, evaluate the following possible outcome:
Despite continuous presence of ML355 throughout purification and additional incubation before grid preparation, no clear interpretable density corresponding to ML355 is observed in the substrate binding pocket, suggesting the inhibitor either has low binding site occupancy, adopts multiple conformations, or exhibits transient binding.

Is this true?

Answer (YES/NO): NO